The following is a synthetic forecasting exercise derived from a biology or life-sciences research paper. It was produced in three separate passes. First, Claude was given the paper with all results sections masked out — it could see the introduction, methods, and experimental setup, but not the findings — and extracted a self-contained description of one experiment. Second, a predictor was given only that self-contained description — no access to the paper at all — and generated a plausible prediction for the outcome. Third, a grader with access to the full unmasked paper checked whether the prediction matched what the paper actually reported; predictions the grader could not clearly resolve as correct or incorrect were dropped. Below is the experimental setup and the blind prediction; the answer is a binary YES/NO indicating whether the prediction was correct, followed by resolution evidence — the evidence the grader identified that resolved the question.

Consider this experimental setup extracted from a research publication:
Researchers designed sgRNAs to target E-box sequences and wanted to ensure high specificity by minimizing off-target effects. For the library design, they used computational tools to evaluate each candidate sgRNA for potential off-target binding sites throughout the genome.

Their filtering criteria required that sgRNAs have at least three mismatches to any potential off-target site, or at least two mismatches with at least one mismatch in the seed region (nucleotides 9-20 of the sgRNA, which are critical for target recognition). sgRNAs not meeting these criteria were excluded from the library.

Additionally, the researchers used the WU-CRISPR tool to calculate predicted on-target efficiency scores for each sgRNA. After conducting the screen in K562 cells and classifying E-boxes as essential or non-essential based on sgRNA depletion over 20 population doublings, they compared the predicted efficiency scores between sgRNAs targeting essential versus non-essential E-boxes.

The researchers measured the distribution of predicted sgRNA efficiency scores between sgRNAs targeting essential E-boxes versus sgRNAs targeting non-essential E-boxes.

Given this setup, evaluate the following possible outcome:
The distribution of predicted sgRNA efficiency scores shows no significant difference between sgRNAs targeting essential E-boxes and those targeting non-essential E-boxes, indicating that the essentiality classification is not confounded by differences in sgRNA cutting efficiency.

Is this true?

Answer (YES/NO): NO